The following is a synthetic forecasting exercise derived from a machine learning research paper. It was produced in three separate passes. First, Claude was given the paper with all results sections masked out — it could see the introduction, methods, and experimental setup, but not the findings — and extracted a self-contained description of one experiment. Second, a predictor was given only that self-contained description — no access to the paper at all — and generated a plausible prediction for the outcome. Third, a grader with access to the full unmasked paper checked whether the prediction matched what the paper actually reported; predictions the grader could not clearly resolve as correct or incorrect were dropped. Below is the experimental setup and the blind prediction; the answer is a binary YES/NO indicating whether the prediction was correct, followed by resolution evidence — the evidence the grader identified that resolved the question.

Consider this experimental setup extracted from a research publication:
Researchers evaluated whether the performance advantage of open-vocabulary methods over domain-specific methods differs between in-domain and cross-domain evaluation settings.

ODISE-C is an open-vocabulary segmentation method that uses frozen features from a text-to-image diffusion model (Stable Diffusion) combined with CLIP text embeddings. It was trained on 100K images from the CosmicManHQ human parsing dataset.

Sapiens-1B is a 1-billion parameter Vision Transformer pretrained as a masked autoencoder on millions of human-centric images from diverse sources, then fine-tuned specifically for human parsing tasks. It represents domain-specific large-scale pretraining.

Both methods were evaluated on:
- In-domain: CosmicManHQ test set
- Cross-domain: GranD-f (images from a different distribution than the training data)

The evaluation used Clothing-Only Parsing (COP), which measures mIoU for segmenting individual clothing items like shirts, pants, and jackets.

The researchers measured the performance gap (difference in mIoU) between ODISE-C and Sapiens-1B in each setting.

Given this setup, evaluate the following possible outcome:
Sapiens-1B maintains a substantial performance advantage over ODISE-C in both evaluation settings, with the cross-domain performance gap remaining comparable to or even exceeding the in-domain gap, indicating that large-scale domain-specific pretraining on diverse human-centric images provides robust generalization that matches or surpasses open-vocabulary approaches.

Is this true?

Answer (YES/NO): NO